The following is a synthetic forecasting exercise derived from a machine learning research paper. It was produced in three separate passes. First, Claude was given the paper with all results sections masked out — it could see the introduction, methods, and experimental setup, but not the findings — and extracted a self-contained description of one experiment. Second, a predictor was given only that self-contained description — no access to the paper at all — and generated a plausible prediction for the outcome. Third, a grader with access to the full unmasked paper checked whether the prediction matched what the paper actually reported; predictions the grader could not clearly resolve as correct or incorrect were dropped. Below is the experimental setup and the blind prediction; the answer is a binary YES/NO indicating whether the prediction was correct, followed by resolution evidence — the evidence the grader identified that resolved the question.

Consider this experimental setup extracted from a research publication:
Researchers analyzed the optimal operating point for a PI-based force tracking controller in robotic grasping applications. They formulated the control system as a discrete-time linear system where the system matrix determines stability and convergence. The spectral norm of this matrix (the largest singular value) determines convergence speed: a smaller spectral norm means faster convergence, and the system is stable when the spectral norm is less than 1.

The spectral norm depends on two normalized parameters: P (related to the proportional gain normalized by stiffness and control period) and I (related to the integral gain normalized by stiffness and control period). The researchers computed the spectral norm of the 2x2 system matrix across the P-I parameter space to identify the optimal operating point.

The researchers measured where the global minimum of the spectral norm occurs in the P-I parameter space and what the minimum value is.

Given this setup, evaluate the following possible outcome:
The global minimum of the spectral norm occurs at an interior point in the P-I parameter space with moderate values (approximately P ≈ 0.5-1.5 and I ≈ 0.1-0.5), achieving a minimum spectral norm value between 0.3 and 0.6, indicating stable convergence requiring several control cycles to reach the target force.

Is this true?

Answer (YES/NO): NO